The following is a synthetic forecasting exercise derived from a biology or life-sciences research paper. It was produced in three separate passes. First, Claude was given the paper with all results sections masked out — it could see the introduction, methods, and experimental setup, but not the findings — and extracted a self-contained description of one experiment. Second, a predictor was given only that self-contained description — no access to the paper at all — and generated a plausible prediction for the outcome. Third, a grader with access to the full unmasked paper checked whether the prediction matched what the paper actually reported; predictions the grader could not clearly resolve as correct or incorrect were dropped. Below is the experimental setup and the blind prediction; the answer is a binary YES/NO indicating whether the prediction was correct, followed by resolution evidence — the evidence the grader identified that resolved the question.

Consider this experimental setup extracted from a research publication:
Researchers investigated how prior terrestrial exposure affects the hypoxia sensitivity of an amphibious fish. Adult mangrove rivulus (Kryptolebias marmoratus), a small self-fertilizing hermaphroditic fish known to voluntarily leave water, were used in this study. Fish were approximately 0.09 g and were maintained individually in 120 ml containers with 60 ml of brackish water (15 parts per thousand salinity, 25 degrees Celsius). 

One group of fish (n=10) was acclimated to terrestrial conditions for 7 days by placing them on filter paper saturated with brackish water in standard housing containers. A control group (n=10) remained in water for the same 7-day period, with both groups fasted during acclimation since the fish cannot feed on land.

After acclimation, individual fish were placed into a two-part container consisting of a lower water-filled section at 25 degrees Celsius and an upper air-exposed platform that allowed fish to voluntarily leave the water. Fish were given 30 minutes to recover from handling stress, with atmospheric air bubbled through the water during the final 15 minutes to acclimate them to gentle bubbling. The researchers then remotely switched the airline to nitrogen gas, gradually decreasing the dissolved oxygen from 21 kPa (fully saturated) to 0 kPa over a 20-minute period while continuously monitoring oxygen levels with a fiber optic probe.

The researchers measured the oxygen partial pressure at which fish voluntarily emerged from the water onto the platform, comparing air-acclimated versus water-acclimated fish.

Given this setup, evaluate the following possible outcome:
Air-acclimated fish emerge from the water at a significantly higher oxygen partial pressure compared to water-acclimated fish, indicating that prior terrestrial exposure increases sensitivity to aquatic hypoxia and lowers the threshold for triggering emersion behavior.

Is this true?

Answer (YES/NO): YES